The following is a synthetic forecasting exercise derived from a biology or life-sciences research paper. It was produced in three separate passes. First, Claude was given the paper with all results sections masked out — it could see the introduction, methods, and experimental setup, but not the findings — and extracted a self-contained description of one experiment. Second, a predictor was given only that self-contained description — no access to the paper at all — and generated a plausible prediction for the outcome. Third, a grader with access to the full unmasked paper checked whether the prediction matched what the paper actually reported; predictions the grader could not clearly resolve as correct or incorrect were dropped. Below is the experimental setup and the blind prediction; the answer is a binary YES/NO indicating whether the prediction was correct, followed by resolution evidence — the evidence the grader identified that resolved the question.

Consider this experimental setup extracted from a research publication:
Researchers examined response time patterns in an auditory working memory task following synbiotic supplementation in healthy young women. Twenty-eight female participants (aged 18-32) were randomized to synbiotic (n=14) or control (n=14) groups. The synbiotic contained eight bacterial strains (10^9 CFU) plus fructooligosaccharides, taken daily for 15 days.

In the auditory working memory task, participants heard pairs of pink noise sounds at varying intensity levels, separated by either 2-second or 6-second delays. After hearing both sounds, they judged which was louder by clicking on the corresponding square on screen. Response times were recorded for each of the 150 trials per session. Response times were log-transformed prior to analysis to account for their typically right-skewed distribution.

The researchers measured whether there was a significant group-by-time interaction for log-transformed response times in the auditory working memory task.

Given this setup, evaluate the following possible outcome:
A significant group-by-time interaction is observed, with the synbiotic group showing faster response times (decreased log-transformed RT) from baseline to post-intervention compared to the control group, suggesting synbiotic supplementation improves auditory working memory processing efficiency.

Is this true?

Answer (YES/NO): NO